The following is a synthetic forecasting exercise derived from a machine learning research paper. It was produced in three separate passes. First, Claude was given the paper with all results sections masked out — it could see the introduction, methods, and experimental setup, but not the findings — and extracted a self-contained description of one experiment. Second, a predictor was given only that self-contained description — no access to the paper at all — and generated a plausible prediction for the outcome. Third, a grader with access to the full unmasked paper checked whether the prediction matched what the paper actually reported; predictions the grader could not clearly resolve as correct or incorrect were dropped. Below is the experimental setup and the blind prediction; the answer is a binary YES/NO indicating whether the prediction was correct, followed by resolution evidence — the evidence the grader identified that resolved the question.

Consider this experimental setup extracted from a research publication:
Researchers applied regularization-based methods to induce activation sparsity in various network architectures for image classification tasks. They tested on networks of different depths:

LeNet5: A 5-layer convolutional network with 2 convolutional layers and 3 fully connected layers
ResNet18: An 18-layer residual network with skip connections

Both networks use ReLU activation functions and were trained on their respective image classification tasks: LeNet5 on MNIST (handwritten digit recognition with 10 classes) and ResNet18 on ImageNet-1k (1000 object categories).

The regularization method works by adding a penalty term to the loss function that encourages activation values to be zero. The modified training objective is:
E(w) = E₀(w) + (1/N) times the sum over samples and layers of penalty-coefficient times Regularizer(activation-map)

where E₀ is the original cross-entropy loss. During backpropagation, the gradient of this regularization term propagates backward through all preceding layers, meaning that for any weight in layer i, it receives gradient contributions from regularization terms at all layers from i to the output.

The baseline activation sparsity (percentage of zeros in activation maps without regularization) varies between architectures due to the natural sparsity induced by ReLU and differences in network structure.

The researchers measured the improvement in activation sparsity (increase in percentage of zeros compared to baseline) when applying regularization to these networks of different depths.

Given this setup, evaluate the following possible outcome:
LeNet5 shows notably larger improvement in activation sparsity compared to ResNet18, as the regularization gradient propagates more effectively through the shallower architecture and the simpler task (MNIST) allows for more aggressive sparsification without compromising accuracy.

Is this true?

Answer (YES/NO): YES